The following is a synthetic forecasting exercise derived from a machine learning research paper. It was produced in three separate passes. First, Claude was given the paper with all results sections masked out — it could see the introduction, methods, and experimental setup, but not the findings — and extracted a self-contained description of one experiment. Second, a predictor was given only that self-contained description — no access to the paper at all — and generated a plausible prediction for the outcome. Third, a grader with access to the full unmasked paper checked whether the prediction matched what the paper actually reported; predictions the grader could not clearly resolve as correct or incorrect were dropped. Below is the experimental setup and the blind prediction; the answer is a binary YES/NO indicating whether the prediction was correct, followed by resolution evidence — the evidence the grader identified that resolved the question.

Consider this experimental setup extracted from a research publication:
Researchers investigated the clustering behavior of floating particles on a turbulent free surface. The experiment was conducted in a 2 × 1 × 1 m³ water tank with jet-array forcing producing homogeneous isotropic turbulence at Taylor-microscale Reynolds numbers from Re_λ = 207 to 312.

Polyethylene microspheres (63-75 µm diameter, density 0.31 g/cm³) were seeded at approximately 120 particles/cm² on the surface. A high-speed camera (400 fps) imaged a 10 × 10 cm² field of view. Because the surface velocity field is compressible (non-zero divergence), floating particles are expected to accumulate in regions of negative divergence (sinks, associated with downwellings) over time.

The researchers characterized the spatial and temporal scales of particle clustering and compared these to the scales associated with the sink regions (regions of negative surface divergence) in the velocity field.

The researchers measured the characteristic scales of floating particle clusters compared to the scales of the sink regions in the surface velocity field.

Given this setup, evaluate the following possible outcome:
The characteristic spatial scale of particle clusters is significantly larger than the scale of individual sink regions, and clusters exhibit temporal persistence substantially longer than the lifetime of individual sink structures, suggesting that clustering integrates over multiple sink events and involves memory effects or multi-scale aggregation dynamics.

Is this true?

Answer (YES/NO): YES